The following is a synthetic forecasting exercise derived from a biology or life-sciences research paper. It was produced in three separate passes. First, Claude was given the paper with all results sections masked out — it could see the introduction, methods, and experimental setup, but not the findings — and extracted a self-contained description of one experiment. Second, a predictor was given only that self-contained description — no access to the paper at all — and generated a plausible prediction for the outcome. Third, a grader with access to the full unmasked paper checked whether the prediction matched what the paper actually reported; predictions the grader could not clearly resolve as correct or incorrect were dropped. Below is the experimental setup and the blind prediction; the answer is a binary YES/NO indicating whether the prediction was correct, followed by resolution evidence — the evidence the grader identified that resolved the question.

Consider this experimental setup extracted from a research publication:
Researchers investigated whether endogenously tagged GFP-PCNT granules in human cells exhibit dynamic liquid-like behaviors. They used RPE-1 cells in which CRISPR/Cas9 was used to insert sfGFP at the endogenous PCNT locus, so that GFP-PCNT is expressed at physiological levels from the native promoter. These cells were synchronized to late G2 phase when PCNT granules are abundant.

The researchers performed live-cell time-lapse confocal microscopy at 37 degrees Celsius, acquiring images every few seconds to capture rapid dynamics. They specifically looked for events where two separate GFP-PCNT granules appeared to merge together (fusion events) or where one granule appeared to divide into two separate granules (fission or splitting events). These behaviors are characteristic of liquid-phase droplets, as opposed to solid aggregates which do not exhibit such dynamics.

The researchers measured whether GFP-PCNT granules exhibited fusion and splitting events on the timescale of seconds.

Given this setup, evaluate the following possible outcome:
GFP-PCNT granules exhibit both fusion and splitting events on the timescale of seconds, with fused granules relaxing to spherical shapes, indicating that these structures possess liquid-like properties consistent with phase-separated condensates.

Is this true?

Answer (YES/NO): NO